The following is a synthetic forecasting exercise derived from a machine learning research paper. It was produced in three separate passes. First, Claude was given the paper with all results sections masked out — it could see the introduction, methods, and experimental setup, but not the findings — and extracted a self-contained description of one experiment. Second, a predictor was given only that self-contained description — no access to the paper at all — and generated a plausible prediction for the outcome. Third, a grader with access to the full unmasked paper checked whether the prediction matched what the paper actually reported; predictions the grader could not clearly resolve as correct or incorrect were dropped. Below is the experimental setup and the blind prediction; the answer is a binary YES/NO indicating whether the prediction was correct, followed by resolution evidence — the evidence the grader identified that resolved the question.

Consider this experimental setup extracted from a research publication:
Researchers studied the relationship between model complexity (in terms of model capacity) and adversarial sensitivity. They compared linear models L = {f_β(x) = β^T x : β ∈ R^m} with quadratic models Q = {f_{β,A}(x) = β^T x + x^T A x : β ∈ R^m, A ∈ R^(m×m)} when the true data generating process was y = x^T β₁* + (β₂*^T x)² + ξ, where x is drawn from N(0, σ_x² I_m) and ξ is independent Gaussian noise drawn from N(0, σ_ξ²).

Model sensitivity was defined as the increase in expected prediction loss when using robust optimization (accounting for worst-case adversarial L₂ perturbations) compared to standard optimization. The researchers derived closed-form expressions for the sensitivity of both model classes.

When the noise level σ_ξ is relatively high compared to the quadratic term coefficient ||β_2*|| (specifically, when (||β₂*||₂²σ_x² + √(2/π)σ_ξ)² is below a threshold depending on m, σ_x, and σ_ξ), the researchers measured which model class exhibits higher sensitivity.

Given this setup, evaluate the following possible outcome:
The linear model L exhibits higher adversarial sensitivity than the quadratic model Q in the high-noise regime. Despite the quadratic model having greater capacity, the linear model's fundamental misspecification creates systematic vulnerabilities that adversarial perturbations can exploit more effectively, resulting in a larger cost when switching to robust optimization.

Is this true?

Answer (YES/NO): NO